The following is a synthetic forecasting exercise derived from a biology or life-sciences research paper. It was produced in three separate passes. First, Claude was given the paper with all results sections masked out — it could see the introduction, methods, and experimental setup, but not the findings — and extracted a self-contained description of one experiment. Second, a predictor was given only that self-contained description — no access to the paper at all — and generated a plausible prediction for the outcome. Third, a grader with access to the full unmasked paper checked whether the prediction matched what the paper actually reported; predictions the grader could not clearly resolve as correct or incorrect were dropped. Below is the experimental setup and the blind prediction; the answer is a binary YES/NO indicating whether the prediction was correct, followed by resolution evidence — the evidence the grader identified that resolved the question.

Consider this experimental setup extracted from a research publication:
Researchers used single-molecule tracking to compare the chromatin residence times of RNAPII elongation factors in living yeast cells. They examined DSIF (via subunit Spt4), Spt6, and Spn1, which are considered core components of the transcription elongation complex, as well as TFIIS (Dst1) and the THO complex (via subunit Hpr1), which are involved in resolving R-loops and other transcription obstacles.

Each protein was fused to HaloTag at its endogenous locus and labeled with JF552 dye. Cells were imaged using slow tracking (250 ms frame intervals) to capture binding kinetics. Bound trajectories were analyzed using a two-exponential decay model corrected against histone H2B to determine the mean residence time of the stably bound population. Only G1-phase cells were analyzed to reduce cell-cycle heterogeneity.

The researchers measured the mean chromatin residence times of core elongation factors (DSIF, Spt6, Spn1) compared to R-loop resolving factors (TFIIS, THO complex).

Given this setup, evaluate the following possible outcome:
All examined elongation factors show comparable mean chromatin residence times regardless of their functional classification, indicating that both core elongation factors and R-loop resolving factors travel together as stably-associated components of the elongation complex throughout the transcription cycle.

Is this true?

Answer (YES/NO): NO